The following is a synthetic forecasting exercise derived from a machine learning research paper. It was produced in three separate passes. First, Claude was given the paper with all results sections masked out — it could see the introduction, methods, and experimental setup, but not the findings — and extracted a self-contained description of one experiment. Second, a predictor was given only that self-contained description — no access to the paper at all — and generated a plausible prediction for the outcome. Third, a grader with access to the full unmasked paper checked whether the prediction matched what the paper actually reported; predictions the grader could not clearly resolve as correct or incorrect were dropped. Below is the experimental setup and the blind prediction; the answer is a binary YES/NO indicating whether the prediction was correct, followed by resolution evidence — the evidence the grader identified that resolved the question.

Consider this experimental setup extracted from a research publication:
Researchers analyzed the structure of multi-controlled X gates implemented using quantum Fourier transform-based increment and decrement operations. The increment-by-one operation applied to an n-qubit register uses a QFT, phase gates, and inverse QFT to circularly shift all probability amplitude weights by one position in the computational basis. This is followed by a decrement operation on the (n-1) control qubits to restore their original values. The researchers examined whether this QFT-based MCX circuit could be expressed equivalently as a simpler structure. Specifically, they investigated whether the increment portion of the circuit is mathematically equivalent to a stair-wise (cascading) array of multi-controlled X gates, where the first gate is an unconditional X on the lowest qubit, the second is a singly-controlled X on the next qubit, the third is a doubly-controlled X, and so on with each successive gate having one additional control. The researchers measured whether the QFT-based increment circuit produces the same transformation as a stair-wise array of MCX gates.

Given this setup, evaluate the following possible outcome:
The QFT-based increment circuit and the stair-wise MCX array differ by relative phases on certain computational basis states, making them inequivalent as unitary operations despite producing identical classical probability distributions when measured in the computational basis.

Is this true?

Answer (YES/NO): NO